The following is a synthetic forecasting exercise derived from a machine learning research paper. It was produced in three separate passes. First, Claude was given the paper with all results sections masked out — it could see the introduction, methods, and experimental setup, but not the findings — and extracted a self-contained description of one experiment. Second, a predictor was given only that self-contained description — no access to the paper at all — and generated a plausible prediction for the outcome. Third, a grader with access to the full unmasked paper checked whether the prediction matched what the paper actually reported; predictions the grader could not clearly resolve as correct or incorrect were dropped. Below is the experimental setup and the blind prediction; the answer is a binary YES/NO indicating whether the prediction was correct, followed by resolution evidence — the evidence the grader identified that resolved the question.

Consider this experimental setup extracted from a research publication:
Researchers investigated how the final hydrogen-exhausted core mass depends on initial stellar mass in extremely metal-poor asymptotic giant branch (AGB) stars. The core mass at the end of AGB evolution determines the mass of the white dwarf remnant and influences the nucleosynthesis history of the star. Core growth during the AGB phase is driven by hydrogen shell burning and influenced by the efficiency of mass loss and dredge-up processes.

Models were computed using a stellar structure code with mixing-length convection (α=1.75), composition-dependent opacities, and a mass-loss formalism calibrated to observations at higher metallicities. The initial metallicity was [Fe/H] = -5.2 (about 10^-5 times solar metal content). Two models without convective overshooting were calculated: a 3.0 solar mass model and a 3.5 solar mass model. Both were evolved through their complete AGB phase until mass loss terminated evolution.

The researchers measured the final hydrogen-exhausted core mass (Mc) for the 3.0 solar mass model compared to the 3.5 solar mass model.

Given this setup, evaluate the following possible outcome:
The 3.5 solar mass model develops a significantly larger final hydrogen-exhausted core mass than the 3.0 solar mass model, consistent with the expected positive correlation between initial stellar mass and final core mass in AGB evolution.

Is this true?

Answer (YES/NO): NO